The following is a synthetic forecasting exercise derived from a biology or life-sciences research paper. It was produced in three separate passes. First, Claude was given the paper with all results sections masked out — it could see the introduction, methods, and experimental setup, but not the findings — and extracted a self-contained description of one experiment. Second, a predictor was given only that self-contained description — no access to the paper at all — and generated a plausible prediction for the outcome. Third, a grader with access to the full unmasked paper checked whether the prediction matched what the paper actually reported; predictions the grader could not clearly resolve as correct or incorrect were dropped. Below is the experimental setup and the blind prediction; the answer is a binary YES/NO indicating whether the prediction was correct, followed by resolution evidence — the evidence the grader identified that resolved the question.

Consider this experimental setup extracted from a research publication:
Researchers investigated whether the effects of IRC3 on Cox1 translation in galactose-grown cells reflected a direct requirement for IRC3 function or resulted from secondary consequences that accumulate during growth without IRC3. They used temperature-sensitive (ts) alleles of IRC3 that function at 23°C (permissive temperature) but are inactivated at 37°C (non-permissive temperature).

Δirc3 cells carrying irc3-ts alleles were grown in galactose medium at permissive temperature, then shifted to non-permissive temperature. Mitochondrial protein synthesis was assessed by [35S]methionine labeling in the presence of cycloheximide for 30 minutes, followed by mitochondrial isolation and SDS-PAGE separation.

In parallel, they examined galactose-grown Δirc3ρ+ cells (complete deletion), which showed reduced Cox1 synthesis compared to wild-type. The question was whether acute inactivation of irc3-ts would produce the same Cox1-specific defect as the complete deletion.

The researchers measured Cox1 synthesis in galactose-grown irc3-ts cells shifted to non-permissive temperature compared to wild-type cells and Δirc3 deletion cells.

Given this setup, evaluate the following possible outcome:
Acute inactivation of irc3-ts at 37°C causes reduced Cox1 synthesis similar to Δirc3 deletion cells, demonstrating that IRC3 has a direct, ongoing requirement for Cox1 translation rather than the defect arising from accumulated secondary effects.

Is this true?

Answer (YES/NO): NO